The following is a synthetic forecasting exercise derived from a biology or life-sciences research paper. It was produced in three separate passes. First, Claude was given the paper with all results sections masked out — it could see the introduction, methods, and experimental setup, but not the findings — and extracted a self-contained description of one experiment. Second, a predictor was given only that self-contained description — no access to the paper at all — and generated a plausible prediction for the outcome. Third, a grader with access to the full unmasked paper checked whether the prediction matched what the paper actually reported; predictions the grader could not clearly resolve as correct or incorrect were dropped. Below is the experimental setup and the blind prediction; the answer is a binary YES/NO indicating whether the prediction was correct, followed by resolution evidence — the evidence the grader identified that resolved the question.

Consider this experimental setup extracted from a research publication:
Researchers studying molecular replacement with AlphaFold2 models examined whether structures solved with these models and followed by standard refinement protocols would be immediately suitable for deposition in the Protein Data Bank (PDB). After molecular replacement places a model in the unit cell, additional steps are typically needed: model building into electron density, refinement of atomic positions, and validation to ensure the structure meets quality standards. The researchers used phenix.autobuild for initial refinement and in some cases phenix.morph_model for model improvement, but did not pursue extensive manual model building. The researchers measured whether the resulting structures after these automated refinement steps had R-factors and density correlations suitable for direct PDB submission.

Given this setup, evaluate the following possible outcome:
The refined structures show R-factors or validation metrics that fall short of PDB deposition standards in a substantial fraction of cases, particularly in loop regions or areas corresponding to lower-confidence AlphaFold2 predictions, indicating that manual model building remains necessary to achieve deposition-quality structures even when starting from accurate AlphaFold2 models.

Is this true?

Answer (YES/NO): YES